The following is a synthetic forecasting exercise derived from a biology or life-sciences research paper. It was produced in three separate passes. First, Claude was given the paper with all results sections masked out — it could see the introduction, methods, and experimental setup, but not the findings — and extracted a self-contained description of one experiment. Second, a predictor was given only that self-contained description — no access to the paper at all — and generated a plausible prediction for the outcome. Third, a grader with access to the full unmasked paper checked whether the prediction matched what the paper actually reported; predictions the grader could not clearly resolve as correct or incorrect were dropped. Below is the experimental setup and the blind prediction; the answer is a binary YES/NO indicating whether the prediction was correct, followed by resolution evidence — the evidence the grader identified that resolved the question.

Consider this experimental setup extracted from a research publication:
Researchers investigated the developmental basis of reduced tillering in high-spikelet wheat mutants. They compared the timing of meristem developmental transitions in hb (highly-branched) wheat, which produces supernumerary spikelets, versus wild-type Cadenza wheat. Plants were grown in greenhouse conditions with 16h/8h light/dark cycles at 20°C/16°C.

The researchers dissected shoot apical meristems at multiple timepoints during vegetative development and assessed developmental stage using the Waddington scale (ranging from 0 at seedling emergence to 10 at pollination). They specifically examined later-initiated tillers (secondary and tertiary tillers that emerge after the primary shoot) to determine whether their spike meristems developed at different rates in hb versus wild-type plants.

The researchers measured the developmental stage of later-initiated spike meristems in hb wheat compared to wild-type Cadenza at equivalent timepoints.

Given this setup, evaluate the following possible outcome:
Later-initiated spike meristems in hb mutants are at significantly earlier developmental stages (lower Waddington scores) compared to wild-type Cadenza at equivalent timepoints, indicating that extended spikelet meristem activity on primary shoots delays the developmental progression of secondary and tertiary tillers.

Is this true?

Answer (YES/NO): NO